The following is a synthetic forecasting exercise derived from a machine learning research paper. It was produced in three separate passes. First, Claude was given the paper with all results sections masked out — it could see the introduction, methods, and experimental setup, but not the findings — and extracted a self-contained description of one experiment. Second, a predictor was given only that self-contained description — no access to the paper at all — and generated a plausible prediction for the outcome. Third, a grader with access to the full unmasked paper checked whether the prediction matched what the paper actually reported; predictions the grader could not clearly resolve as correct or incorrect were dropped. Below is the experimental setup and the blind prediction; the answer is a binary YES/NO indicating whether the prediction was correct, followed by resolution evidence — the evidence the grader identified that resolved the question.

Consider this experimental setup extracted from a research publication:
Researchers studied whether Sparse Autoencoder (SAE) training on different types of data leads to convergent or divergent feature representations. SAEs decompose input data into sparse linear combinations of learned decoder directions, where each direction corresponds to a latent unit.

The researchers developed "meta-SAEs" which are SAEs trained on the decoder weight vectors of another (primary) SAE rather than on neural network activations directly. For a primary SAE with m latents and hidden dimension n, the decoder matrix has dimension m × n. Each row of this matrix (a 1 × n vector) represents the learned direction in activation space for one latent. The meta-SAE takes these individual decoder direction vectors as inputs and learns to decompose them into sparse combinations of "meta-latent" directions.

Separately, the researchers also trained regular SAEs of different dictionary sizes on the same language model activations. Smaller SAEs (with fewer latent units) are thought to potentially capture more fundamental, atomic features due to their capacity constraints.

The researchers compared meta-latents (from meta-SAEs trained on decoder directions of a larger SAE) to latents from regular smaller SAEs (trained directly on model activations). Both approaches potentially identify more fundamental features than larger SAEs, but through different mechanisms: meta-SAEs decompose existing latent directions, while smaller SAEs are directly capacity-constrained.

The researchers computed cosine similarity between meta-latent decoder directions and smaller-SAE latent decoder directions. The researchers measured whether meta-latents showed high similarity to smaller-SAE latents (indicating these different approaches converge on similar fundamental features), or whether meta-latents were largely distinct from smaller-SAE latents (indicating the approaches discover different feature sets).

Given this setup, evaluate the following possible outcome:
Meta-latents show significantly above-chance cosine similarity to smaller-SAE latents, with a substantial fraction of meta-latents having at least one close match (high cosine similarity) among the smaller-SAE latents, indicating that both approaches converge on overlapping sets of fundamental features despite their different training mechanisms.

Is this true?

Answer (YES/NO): YES